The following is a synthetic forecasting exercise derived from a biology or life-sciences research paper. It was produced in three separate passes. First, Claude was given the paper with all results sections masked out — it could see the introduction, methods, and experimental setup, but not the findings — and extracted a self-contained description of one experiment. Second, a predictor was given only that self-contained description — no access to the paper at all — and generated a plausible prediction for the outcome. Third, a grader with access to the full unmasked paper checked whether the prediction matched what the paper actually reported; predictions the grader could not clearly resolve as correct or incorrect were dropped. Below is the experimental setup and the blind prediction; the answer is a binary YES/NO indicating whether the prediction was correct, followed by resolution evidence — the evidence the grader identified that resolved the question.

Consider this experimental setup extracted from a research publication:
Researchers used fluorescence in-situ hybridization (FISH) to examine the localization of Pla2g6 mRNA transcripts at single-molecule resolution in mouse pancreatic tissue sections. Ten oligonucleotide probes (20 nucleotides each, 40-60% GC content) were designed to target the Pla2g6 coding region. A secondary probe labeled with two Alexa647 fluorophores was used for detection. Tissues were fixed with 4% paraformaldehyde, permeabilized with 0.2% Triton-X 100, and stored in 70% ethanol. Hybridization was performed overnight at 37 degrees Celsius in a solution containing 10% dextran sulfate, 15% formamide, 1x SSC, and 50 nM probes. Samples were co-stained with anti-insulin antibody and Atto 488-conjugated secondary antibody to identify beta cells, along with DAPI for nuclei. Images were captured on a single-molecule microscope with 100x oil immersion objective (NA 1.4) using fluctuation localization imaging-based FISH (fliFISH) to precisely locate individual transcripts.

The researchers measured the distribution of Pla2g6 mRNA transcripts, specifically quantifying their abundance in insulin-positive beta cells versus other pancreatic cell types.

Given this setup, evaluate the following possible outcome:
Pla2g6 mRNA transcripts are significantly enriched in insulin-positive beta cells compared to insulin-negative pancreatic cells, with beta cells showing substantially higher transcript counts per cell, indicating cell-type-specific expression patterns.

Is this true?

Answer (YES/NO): YES